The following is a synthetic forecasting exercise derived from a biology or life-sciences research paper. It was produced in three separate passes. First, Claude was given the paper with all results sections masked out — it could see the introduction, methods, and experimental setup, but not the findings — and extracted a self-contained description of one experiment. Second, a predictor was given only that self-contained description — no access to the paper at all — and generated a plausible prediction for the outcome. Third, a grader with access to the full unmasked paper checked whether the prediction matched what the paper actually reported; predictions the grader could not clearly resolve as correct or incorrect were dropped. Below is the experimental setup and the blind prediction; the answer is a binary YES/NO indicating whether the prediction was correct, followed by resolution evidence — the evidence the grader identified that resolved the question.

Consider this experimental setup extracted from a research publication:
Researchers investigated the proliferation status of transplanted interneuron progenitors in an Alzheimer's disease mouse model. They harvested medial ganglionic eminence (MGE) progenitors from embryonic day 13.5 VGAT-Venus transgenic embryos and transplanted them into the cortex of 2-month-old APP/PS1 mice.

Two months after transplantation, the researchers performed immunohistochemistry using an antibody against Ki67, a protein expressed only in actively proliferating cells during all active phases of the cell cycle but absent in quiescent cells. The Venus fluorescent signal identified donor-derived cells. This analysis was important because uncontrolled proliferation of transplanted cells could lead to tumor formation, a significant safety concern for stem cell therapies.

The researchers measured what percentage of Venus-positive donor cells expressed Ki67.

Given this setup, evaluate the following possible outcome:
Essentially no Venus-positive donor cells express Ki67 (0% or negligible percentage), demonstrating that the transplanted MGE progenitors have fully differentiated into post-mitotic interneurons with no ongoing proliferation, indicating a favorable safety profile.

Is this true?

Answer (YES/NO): YES